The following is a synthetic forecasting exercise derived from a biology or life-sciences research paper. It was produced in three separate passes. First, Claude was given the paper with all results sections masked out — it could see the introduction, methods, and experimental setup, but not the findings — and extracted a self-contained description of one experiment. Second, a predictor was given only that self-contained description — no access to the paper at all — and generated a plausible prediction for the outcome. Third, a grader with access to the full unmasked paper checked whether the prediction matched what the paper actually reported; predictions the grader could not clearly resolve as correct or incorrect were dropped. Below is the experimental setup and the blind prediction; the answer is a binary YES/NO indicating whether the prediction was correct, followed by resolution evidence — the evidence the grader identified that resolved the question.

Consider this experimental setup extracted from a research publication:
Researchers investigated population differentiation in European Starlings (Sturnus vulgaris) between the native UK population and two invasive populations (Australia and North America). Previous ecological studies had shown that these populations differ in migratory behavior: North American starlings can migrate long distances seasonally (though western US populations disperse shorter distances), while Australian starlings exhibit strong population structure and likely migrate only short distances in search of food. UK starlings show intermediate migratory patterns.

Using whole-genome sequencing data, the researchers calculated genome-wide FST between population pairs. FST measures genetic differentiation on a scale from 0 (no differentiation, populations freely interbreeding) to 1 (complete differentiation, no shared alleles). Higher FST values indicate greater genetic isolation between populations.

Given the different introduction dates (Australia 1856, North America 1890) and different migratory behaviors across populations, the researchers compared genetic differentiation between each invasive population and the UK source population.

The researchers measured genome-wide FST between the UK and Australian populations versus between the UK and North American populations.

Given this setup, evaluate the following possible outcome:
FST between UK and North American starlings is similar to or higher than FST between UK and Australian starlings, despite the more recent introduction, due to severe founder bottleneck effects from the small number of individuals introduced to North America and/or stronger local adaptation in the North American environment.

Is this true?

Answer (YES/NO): NO